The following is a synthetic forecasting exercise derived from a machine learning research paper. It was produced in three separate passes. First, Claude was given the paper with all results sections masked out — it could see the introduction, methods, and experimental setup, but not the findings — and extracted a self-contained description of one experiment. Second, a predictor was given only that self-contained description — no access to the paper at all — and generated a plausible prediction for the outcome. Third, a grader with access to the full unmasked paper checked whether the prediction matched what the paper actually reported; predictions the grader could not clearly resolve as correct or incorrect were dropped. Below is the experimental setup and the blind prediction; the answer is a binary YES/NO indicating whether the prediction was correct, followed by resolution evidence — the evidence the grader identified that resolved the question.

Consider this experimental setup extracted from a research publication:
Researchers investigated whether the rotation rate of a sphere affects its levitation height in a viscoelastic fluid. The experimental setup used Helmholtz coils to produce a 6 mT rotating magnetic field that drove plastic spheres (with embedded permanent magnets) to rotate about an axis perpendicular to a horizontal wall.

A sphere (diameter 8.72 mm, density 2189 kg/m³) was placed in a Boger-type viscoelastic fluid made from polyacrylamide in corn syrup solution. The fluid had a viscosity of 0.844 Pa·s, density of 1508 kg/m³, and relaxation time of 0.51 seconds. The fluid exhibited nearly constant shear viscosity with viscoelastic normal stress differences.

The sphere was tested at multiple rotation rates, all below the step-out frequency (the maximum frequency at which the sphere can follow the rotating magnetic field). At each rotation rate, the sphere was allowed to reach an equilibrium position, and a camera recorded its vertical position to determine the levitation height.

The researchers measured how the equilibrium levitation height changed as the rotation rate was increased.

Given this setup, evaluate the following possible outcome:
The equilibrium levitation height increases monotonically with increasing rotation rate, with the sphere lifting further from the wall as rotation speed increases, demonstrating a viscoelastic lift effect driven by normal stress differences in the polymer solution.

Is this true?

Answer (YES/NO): YES